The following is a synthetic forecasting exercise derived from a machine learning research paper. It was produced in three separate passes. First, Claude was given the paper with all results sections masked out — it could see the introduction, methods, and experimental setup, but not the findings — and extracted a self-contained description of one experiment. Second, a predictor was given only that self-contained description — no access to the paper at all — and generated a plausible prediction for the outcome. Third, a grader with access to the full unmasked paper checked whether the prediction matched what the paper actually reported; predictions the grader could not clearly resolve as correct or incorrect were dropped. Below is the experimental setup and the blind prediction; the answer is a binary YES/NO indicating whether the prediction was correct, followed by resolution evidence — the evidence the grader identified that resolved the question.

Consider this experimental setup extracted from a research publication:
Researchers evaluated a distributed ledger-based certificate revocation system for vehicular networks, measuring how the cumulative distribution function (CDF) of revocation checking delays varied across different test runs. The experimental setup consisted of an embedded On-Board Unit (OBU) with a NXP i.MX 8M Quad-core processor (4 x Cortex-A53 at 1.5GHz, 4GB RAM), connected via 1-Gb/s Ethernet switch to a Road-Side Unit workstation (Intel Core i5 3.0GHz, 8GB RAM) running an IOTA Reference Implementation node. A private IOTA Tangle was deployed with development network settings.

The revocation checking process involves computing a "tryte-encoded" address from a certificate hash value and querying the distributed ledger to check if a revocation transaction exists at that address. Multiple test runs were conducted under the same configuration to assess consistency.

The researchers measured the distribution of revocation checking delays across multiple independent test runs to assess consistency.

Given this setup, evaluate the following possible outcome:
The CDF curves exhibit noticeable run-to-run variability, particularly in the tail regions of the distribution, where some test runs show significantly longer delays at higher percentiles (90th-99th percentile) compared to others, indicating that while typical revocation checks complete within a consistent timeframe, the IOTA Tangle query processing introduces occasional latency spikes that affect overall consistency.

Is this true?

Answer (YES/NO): NO